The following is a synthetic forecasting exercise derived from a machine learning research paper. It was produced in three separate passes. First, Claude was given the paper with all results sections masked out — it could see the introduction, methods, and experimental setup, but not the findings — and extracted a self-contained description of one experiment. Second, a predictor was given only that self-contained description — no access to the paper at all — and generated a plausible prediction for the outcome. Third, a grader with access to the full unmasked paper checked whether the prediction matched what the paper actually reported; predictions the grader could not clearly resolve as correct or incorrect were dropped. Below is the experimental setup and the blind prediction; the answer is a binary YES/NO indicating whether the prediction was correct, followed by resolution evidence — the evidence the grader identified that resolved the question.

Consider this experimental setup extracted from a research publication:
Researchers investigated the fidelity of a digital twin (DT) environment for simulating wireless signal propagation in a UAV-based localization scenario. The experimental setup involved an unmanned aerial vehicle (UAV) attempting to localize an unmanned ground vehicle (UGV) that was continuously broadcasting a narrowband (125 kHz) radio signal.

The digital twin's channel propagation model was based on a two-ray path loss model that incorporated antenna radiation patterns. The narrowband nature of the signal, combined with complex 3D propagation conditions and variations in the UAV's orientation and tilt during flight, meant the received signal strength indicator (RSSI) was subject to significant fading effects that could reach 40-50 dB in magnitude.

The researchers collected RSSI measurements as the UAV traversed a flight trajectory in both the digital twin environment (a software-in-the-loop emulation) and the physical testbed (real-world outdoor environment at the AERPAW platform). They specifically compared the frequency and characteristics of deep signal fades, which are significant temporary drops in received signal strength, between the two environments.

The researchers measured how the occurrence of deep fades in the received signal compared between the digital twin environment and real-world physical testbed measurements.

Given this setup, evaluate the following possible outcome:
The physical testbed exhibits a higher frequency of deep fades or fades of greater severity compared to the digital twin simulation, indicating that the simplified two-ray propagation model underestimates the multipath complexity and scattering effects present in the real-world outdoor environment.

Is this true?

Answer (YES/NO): YES